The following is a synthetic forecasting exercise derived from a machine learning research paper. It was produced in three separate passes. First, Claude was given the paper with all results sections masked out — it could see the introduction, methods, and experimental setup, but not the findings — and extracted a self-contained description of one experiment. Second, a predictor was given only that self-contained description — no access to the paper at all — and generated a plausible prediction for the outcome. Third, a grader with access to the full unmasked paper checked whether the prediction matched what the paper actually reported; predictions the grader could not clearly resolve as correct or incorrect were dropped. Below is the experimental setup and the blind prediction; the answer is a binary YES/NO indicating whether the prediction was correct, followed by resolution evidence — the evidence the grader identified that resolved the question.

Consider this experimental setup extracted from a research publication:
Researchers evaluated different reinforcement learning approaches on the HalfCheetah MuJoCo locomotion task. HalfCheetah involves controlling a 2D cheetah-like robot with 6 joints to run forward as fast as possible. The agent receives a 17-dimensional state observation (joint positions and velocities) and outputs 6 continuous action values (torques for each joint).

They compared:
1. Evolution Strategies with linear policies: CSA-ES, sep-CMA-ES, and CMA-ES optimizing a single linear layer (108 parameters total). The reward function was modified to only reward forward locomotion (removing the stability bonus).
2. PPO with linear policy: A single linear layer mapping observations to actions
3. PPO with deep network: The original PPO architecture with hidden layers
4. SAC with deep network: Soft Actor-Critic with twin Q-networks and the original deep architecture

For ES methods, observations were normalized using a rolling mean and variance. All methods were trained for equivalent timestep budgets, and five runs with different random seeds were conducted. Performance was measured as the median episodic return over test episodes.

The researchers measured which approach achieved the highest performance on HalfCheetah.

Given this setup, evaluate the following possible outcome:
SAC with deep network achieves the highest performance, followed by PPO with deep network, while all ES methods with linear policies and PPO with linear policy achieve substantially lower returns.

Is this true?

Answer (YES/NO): NO